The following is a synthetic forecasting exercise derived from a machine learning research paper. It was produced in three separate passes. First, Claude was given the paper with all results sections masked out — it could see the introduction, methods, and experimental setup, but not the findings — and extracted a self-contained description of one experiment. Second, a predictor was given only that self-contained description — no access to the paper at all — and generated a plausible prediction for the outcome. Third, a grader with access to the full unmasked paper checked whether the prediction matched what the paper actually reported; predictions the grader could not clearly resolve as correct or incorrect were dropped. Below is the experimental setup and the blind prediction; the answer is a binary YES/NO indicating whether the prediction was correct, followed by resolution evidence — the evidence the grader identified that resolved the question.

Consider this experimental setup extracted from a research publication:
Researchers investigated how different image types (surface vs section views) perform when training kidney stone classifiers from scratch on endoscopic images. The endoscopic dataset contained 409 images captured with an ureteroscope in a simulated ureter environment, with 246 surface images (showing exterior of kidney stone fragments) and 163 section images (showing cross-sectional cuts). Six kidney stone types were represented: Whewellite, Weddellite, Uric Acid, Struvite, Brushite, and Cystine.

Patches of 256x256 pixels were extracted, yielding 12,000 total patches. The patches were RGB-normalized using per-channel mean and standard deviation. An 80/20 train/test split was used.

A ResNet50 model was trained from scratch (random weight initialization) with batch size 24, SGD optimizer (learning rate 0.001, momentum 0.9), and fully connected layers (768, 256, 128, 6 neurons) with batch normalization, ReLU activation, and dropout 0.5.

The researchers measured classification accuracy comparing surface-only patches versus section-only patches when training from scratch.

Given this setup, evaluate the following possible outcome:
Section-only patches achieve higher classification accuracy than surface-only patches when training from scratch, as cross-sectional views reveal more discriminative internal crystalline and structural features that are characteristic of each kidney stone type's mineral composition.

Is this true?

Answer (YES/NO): YES